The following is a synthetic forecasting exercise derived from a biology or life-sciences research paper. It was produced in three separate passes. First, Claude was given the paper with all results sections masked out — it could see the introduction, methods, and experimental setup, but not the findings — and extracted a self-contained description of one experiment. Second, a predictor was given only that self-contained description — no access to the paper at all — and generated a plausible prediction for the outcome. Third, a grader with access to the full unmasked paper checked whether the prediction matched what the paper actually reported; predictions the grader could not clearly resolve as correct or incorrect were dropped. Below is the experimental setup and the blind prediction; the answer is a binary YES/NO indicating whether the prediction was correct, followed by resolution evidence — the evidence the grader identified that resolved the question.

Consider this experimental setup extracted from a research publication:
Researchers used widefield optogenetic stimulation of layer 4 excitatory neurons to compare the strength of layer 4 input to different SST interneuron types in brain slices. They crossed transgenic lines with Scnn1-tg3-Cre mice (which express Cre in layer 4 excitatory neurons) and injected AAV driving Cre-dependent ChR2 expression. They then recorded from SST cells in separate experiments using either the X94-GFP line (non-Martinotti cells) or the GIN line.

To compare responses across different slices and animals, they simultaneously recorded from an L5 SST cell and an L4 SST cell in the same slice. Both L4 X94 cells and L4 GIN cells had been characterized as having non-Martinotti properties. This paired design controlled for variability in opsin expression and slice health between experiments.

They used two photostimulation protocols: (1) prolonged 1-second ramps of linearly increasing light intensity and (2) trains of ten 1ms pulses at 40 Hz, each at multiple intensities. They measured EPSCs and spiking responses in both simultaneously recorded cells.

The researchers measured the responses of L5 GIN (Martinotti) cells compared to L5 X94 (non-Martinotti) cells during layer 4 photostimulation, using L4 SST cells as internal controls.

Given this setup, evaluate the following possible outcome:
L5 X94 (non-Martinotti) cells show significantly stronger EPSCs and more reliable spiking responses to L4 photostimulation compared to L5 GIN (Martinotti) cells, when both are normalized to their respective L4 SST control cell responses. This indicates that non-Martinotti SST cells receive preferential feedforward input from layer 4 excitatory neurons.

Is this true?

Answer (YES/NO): YES